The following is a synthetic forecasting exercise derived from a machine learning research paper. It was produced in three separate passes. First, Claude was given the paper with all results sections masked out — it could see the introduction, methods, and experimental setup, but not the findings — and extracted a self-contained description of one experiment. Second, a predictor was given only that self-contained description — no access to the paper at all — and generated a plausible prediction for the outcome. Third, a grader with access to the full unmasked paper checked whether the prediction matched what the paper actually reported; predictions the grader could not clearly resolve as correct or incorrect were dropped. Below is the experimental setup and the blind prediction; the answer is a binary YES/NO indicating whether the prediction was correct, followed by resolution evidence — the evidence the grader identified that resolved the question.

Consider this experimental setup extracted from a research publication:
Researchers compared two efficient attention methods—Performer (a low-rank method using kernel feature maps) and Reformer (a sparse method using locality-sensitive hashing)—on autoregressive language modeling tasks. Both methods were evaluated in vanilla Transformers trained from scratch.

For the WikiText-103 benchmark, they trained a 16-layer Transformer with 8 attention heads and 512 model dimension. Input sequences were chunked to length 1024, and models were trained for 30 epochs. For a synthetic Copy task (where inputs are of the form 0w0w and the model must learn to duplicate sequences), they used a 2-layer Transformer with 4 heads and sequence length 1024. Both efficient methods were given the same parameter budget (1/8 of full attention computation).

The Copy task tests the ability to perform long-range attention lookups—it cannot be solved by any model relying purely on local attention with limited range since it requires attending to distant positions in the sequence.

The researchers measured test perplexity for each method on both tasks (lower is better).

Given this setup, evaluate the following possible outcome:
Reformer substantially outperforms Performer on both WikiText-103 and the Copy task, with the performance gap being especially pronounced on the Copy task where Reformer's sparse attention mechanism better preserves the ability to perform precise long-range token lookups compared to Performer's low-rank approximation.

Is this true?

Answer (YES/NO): YES